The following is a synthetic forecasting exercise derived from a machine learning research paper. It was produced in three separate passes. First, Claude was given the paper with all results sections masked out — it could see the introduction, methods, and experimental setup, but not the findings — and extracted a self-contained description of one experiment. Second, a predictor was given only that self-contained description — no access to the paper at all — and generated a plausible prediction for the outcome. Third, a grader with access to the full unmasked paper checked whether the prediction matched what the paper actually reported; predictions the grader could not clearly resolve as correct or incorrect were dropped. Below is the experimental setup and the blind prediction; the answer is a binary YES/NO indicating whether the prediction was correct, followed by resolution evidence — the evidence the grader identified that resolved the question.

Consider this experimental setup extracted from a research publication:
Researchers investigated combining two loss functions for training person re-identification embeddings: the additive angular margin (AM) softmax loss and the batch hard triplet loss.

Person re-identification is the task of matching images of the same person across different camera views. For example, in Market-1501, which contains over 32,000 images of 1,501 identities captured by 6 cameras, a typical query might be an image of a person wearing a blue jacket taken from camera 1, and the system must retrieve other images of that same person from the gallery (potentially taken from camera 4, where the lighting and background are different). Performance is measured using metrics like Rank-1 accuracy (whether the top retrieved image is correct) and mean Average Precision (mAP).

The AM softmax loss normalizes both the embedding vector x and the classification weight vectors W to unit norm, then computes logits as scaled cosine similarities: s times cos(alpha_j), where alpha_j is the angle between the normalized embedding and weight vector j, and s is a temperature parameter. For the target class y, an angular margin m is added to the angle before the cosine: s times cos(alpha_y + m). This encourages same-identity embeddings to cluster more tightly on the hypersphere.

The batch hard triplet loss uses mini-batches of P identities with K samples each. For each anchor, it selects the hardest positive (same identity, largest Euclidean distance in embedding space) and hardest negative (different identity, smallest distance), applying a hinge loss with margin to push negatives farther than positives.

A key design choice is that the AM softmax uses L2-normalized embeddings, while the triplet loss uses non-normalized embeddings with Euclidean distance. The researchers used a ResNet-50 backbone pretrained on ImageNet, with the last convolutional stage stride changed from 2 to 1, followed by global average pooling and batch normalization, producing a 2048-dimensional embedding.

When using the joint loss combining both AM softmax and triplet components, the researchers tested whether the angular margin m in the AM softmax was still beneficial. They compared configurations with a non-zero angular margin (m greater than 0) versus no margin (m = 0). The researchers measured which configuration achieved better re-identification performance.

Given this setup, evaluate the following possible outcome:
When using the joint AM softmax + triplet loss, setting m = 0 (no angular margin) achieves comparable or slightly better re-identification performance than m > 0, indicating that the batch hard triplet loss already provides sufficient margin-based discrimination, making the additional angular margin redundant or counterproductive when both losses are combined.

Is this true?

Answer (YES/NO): YES